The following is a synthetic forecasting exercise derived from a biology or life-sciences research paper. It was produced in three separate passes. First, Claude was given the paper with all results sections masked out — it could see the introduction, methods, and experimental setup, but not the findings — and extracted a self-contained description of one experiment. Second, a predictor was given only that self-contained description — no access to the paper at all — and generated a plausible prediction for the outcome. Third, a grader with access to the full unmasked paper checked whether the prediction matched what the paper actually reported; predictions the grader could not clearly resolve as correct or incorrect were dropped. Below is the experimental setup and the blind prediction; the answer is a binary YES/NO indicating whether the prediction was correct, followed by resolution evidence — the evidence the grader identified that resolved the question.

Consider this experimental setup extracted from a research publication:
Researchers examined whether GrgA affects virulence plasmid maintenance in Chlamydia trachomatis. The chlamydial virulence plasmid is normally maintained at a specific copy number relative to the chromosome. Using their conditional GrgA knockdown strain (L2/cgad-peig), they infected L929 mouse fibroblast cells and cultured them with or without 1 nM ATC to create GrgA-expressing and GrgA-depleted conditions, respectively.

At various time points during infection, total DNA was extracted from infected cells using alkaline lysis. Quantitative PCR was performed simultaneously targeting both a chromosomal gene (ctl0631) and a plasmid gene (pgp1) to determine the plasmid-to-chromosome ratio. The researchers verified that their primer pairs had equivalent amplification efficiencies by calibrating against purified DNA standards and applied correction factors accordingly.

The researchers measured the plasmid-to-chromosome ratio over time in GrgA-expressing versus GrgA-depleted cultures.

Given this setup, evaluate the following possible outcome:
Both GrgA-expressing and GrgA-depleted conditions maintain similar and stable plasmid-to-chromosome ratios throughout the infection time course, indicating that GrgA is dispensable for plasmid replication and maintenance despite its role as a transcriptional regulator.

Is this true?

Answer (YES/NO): NO